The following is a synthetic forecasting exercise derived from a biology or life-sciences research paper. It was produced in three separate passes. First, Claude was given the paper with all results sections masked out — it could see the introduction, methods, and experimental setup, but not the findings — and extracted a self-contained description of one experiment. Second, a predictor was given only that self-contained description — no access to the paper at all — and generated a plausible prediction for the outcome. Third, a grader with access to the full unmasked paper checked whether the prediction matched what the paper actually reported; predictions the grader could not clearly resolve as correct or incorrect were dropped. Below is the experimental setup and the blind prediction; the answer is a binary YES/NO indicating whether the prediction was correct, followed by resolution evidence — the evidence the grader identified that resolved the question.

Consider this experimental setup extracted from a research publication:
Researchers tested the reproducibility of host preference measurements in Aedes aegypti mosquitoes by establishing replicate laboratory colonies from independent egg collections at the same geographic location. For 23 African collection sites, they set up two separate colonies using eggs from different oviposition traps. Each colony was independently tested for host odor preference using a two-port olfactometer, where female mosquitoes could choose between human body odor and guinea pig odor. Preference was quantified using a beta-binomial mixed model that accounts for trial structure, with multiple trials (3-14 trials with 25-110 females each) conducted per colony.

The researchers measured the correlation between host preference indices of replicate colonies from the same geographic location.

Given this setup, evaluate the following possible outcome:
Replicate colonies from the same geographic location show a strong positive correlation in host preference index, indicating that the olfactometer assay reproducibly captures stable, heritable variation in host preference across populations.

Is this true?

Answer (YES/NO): YES